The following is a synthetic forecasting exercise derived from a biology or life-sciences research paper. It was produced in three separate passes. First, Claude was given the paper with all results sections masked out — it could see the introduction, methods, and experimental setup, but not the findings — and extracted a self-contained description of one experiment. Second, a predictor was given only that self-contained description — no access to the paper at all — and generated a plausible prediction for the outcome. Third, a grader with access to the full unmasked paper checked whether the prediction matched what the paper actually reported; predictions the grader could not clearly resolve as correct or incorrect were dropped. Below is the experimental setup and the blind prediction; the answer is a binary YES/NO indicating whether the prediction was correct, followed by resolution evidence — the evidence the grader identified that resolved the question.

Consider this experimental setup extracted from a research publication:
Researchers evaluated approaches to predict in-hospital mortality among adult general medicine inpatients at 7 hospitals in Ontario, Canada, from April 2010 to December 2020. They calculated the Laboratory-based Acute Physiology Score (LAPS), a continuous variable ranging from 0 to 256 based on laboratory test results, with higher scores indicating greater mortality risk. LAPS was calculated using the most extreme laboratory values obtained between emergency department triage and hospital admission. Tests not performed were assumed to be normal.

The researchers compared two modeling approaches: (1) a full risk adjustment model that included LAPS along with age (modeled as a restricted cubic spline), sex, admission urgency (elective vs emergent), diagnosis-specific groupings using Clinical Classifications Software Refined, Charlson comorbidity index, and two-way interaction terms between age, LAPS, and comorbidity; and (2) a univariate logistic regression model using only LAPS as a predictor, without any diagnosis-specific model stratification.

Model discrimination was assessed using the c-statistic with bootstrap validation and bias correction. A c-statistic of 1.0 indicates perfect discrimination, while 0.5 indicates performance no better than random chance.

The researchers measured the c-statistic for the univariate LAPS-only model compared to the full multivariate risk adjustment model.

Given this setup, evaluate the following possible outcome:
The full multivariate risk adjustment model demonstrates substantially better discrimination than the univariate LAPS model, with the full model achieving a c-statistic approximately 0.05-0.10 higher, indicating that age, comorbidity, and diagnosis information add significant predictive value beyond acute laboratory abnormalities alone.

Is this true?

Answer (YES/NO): NO